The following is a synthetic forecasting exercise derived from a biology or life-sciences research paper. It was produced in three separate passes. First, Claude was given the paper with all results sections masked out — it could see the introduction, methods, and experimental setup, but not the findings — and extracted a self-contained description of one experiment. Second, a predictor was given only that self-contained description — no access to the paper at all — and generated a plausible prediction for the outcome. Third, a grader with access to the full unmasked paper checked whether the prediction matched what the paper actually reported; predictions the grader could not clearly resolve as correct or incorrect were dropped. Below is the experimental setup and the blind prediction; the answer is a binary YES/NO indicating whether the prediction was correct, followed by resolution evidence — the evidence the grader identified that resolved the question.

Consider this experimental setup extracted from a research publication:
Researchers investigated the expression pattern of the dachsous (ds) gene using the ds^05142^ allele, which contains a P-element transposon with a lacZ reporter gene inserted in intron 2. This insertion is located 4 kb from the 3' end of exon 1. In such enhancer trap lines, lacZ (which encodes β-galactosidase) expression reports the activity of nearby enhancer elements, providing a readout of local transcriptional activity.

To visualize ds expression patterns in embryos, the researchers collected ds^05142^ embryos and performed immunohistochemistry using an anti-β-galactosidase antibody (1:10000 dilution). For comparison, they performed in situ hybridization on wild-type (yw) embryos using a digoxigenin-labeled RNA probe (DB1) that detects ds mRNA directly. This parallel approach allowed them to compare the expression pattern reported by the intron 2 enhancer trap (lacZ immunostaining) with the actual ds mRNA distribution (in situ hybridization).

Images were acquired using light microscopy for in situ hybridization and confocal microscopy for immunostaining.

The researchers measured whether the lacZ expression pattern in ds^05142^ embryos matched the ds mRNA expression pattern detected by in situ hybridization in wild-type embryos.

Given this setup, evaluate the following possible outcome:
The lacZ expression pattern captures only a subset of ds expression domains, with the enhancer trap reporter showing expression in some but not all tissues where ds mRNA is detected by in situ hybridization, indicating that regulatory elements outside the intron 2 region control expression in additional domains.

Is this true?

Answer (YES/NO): YES